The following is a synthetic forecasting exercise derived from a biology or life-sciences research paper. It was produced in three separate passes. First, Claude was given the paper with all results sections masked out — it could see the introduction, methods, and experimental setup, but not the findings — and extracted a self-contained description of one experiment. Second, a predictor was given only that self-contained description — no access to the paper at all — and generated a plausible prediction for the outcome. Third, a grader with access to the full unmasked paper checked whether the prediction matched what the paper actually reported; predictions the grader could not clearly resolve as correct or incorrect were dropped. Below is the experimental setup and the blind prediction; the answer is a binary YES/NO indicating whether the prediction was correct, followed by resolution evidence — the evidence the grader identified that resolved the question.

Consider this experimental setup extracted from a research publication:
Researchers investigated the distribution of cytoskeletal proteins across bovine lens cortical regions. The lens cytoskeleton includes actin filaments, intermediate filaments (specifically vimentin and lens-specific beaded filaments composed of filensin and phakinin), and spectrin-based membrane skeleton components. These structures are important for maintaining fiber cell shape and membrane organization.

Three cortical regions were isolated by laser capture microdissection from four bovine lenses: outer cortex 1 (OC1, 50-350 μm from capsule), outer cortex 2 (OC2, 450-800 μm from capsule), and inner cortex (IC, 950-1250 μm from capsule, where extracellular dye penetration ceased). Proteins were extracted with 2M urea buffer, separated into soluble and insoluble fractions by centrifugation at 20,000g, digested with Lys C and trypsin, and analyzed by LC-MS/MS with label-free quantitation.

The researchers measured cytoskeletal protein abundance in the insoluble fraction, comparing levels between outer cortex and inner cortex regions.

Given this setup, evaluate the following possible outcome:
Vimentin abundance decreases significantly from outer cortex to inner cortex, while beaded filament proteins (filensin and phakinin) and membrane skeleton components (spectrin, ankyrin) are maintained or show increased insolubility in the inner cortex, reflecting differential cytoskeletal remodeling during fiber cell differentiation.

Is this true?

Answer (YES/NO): NO